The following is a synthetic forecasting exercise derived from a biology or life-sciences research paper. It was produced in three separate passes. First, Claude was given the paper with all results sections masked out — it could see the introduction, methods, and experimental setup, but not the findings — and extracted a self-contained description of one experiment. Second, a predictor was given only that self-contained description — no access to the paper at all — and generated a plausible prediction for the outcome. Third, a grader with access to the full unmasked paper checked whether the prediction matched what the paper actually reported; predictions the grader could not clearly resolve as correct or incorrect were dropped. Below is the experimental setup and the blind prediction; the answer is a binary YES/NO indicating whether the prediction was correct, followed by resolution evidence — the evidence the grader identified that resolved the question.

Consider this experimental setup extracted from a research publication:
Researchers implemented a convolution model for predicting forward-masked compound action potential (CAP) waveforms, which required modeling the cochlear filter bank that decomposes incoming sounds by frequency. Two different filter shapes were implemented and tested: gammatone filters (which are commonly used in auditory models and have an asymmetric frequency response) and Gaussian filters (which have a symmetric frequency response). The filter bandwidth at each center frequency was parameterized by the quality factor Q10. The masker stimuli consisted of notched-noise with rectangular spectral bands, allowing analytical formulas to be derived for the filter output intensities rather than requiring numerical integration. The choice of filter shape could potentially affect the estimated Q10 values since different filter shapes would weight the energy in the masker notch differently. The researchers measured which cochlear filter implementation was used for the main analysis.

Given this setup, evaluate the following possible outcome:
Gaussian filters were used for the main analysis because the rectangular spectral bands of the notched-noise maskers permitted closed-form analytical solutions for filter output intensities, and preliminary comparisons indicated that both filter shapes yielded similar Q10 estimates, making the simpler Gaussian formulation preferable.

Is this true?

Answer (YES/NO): NO